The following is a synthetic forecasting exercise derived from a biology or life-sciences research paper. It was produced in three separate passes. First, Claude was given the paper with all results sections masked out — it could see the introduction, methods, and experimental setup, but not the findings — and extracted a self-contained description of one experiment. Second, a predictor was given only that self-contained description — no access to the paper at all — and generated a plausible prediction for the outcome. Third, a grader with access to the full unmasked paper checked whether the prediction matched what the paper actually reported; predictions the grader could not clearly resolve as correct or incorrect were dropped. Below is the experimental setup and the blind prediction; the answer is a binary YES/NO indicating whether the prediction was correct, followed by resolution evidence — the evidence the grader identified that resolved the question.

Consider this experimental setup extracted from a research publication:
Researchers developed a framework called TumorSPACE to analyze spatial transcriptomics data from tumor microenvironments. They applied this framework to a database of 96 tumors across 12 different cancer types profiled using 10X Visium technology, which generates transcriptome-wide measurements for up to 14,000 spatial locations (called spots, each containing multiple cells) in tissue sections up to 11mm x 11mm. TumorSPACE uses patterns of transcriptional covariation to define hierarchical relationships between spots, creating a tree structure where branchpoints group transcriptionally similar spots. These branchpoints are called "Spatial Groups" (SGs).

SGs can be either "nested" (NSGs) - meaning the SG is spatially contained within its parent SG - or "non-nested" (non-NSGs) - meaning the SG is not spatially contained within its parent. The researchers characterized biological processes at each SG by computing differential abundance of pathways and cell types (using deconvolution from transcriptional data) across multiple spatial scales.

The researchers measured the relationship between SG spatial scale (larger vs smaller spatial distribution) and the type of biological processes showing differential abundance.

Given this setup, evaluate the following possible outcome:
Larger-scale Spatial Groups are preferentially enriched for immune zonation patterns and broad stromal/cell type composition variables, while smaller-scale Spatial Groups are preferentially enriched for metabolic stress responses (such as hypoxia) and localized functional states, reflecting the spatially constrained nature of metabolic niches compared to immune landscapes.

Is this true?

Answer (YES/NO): NO